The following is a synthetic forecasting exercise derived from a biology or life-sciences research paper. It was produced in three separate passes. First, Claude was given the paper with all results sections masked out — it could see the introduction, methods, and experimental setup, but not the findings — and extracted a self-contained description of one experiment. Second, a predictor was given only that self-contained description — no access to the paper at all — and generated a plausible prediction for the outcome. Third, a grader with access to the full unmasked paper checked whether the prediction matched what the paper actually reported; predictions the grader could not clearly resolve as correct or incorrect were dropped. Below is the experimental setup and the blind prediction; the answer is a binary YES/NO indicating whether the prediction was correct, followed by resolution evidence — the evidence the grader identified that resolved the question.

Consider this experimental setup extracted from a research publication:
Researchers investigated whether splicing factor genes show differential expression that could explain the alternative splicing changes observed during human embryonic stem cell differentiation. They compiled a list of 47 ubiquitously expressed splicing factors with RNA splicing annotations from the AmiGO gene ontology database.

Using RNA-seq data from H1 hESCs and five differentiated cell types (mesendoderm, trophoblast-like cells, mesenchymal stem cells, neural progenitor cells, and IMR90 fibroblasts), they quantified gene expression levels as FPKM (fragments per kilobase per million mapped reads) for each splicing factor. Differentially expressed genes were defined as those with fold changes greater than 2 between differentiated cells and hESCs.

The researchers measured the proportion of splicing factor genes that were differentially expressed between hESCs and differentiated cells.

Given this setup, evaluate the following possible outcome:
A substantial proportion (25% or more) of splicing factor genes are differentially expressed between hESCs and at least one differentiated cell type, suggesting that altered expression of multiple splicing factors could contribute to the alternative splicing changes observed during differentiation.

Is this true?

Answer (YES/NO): NO